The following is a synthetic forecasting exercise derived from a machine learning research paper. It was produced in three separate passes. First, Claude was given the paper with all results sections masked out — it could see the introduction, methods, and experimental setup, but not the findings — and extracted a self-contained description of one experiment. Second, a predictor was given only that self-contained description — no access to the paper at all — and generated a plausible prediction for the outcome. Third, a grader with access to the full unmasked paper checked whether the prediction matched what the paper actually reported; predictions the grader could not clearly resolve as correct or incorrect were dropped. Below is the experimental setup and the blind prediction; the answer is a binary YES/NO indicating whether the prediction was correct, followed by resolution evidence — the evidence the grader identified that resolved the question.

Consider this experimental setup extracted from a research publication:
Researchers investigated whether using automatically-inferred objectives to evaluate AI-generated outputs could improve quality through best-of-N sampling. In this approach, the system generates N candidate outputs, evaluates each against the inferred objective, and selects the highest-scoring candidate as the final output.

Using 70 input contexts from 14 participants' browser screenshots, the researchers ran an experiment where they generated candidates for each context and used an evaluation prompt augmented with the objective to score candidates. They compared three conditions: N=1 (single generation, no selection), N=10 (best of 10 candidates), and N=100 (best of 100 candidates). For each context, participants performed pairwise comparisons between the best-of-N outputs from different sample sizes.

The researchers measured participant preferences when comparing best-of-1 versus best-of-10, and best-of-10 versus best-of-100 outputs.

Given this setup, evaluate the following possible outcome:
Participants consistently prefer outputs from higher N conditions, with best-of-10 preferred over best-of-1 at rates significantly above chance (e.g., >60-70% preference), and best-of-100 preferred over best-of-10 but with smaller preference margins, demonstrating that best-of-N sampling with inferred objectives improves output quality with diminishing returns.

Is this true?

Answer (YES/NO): NO